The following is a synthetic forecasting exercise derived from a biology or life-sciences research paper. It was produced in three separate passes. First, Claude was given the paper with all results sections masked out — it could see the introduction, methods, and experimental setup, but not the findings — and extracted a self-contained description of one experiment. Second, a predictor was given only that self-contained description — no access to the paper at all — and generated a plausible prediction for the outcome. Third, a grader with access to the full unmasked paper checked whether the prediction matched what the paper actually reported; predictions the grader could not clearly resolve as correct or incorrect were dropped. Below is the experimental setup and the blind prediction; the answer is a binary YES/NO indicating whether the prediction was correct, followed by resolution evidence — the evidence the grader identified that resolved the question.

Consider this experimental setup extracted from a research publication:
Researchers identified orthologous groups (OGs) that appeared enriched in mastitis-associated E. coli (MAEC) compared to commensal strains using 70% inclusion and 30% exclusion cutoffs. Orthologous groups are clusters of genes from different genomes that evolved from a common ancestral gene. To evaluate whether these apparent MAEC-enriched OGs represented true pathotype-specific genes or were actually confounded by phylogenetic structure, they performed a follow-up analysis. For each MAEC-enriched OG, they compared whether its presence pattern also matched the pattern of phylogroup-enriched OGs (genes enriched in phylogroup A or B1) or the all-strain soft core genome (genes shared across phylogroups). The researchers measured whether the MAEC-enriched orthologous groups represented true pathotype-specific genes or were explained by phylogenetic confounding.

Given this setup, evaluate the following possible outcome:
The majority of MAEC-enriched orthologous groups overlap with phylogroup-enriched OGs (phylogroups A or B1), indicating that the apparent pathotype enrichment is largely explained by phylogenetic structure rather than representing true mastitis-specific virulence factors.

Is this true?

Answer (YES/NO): NO